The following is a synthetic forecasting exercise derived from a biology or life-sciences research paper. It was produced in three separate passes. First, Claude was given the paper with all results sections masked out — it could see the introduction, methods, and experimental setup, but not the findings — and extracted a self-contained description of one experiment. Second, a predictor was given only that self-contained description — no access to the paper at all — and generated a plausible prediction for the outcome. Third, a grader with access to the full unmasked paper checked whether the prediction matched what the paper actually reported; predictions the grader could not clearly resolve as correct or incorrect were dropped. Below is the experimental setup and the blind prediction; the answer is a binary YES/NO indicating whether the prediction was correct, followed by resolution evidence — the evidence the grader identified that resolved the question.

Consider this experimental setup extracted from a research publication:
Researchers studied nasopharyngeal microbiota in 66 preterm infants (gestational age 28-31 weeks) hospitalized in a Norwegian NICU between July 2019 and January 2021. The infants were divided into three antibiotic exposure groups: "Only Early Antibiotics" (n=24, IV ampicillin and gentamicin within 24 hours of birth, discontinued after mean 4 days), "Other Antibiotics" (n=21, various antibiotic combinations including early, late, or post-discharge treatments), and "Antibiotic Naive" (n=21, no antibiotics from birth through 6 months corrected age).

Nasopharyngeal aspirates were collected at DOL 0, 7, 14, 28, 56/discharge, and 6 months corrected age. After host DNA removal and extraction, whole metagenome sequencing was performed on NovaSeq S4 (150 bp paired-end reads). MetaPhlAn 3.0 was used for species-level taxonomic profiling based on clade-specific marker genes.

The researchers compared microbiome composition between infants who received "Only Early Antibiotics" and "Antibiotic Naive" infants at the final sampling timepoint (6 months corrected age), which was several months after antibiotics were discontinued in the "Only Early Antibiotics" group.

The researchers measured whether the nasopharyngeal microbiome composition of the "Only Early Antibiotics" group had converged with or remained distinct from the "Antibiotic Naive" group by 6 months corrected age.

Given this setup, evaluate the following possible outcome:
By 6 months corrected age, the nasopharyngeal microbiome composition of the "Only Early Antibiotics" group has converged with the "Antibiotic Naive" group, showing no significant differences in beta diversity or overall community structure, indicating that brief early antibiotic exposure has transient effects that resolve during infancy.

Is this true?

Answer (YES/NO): YES